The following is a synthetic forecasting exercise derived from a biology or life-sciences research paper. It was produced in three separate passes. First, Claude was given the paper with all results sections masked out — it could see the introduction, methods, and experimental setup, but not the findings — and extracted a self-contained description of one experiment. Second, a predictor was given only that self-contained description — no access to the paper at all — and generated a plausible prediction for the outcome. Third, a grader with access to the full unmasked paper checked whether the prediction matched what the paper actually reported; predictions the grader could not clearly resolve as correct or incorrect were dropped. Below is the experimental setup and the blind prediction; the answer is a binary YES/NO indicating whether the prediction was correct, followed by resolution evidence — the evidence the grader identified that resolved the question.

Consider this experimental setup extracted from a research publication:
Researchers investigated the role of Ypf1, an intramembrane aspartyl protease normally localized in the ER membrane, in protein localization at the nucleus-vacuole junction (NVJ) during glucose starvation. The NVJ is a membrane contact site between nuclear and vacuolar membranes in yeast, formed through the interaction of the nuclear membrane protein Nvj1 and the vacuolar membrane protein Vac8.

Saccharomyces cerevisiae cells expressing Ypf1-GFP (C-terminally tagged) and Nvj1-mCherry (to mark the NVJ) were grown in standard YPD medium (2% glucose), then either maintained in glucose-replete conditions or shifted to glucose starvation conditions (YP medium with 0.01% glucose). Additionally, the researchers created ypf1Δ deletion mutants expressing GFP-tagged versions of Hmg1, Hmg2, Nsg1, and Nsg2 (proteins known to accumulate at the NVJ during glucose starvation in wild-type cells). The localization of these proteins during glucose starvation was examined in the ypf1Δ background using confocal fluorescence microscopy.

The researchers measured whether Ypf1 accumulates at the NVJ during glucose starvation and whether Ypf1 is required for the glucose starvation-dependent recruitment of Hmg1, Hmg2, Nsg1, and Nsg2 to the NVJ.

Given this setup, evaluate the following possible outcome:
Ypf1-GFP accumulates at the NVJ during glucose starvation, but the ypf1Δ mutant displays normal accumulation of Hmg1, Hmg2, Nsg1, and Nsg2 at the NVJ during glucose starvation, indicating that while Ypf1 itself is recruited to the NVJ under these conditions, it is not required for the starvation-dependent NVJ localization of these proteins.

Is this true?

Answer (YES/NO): NO